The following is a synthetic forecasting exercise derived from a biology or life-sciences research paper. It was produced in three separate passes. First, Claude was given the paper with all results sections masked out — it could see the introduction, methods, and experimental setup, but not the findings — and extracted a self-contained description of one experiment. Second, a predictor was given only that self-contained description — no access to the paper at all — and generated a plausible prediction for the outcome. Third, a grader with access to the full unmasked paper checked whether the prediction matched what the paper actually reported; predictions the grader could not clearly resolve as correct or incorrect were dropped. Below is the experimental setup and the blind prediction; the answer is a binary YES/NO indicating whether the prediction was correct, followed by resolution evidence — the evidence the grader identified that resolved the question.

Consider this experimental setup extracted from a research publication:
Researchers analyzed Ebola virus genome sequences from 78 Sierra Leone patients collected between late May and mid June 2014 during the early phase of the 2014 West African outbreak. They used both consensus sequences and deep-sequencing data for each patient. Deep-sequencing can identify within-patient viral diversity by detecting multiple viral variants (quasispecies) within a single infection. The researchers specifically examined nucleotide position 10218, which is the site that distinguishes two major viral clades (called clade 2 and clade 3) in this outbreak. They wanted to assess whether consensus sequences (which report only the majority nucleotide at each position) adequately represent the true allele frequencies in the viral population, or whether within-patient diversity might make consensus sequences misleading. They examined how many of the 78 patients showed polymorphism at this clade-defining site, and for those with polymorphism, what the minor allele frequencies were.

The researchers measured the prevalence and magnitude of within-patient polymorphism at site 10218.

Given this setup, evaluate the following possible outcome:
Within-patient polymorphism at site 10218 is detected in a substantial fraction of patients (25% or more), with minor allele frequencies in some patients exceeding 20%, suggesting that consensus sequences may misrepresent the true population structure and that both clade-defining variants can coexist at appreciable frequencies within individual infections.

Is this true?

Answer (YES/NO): NO